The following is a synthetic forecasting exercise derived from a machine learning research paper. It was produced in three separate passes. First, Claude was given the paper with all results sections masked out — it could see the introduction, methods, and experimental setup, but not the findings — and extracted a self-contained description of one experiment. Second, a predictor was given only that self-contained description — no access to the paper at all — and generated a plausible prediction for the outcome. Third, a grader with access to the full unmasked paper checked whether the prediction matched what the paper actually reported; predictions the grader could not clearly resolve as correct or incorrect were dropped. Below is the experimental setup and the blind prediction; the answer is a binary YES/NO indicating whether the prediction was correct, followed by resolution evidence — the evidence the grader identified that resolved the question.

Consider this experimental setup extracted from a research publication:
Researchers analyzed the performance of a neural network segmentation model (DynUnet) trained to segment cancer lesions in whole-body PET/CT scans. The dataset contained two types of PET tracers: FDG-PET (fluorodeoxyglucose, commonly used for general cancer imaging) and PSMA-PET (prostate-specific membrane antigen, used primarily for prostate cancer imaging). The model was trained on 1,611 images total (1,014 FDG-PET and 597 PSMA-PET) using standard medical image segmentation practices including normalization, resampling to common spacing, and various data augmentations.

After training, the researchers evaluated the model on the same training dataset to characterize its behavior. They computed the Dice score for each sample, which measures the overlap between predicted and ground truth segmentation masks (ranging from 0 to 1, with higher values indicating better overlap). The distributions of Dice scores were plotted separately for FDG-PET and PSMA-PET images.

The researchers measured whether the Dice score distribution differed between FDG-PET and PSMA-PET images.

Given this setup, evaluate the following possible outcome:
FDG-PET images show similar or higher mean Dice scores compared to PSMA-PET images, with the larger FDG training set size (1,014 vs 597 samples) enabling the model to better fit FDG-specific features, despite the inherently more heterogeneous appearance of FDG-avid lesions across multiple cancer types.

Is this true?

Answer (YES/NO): YES